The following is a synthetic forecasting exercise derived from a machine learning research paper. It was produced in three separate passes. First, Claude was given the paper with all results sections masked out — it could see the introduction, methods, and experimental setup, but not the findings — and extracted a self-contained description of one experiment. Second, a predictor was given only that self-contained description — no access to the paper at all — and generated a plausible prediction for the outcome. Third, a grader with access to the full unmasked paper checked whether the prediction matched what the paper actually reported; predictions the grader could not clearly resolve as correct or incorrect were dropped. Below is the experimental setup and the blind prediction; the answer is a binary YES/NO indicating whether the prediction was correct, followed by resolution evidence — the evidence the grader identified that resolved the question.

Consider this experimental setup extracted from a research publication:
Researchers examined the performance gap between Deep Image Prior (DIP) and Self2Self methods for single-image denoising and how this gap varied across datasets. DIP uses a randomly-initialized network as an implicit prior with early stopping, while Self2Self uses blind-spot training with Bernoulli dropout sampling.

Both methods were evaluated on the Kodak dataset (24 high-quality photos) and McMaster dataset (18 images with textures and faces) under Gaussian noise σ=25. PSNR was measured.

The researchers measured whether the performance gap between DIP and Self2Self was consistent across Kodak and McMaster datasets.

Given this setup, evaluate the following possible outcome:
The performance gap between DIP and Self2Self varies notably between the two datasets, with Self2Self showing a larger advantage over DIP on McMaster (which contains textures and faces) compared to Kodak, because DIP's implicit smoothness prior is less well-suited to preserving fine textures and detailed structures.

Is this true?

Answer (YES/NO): NO